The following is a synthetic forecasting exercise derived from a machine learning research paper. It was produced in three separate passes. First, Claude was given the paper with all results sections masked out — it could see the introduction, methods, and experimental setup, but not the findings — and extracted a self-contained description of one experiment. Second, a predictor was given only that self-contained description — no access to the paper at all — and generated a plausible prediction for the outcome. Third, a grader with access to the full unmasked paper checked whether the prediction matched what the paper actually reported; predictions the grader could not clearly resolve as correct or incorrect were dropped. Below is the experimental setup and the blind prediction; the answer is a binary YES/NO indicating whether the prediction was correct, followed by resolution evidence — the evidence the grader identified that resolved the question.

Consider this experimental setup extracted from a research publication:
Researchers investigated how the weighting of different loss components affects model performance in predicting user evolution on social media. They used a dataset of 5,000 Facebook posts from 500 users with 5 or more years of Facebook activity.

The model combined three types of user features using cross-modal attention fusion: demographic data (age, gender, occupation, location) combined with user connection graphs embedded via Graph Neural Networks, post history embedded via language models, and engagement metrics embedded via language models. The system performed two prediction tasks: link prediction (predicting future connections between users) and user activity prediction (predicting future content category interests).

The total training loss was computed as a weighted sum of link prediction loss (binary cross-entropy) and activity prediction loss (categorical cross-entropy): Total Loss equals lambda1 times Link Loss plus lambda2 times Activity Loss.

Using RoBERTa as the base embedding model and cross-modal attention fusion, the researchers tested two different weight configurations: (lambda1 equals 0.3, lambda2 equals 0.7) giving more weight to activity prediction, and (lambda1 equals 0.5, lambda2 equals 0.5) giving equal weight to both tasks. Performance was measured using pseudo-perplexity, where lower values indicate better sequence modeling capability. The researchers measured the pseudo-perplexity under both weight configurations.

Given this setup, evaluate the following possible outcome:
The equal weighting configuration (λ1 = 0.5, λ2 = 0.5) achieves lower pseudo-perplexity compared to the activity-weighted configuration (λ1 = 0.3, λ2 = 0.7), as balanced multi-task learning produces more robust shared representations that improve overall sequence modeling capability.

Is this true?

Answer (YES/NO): YES